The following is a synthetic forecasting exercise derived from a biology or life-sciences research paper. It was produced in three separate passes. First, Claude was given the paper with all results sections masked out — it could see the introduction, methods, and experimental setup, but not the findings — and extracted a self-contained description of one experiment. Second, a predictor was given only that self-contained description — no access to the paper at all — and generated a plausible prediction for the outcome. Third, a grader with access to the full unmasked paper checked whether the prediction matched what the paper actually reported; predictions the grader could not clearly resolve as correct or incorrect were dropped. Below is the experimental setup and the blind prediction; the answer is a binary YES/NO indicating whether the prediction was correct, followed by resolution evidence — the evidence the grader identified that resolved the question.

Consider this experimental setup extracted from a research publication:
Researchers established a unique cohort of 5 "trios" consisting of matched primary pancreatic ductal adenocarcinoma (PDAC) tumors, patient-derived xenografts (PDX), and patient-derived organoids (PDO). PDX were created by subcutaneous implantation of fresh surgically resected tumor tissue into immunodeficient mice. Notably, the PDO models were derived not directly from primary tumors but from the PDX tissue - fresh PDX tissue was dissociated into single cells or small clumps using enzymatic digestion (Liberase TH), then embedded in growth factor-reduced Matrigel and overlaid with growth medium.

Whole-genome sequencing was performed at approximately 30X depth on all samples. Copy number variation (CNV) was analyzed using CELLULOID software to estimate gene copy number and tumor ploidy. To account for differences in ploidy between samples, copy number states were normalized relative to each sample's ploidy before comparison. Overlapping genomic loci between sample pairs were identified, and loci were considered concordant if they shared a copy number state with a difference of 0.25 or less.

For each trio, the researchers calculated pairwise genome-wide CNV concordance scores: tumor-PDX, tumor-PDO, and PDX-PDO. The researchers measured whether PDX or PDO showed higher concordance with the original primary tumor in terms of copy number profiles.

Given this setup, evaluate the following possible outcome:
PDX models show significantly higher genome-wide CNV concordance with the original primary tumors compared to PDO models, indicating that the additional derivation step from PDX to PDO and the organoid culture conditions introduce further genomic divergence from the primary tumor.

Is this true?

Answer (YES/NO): NO